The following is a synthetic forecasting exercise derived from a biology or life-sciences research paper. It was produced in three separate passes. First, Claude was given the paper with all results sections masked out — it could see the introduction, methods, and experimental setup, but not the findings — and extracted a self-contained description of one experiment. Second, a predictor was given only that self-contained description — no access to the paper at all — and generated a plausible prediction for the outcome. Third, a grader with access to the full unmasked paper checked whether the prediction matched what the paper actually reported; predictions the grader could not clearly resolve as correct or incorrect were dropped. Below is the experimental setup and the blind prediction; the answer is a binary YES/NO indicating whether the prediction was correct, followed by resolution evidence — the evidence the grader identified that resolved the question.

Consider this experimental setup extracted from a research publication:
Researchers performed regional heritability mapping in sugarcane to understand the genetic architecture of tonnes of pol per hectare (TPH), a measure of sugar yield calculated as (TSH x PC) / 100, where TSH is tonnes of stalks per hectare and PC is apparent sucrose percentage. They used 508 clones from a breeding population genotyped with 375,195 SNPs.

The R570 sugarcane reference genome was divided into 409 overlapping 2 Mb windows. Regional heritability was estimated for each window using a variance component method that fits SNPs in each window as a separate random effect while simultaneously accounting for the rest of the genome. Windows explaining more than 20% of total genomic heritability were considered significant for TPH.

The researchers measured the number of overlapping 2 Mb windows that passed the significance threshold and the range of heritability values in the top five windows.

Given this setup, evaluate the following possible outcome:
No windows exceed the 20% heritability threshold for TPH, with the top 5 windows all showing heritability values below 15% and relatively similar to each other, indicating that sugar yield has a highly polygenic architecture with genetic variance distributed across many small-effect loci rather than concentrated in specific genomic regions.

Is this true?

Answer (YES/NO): NO